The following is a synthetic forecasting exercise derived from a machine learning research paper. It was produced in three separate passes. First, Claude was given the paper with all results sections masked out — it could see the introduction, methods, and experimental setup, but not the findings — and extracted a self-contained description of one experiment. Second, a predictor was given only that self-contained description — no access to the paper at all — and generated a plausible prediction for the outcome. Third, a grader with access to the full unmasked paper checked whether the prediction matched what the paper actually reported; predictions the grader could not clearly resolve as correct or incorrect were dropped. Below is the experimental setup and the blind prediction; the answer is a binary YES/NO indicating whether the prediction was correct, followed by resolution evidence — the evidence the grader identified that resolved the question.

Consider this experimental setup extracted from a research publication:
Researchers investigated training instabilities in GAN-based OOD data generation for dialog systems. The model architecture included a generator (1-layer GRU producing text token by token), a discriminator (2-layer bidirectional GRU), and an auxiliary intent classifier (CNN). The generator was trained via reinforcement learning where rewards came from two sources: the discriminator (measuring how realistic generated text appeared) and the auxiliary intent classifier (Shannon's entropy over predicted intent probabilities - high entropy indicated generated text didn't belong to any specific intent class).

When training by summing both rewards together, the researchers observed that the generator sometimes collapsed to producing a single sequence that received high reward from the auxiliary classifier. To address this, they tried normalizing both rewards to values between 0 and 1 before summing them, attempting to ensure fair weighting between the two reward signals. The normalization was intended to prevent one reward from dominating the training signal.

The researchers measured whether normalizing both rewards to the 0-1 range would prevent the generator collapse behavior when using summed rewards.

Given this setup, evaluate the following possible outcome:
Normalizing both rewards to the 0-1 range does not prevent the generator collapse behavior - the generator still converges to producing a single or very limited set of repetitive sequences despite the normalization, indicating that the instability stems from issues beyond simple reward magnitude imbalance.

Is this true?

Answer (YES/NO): YES